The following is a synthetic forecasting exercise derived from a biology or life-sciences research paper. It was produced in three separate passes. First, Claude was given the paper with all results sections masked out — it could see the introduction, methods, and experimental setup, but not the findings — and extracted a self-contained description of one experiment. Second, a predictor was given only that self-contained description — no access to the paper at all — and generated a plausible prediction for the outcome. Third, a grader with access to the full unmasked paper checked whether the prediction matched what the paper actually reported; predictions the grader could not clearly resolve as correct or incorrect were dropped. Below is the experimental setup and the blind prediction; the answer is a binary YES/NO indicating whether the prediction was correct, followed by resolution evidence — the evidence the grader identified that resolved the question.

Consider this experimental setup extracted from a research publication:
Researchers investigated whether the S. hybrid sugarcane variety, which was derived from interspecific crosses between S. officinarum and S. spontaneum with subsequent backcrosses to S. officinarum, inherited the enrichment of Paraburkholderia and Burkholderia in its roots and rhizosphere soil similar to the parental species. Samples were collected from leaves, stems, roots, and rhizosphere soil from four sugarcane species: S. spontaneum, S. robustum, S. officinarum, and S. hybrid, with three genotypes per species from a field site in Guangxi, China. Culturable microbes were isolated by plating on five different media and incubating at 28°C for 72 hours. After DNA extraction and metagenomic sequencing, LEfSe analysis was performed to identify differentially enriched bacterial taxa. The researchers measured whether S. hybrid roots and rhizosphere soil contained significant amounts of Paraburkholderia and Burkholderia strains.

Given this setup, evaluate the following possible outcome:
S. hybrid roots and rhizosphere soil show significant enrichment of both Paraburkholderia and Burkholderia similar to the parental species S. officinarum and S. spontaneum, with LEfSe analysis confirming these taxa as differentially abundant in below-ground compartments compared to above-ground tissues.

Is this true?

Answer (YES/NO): YES